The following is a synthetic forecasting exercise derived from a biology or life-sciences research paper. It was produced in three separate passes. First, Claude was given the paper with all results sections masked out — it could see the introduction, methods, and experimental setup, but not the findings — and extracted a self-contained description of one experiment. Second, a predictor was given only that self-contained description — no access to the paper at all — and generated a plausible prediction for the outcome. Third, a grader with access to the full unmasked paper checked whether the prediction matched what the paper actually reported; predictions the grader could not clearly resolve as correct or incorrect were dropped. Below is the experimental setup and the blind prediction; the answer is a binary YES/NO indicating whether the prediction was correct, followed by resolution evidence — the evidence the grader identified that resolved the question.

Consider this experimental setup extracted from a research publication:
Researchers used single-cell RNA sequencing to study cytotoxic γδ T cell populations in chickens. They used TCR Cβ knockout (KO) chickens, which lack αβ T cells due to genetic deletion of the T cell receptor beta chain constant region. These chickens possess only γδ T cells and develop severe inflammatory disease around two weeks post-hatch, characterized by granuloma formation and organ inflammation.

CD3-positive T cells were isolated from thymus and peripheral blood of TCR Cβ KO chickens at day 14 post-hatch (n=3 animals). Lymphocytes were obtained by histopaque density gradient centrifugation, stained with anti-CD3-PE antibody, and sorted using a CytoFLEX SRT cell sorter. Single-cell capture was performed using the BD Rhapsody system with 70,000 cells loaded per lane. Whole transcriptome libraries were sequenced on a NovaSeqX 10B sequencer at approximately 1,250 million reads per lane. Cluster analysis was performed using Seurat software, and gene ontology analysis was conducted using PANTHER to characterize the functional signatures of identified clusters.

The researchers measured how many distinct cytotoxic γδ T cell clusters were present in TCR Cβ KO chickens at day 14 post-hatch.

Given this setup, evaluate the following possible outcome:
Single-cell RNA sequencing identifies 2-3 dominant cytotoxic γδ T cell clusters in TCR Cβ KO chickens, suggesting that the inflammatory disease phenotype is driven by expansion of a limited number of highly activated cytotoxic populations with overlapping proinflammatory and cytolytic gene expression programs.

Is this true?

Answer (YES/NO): NO